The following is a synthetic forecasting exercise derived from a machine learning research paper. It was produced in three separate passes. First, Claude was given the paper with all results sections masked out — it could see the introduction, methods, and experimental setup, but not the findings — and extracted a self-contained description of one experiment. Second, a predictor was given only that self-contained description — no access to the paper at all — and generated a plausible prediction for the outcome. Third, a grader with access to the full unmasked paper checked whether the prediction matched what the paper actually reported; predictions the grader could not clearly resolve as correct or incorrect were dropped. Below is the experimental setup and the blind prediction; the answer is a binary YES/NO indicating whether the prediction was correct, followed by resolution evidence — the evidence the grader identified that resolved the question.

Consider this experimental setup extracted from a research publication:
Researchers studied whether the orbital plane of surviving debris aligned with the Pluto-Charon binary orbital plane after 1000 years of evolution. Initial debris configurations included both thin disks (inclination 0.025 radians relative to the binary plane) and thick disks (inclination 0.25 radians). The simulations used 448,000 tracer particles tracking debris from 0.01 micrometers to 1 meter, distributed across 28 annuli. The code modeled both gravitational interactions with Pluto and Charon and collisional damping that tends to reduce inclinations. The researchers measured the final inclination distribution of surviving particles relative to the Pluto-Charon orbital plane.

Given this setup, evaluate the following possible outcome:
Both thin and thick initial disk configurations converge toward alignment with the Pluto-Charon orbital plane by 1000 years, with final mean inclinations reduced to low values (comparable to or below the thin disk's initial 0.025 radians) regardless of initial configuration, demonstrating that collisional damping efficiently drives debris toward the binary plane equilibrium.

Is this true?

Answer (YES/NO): YES